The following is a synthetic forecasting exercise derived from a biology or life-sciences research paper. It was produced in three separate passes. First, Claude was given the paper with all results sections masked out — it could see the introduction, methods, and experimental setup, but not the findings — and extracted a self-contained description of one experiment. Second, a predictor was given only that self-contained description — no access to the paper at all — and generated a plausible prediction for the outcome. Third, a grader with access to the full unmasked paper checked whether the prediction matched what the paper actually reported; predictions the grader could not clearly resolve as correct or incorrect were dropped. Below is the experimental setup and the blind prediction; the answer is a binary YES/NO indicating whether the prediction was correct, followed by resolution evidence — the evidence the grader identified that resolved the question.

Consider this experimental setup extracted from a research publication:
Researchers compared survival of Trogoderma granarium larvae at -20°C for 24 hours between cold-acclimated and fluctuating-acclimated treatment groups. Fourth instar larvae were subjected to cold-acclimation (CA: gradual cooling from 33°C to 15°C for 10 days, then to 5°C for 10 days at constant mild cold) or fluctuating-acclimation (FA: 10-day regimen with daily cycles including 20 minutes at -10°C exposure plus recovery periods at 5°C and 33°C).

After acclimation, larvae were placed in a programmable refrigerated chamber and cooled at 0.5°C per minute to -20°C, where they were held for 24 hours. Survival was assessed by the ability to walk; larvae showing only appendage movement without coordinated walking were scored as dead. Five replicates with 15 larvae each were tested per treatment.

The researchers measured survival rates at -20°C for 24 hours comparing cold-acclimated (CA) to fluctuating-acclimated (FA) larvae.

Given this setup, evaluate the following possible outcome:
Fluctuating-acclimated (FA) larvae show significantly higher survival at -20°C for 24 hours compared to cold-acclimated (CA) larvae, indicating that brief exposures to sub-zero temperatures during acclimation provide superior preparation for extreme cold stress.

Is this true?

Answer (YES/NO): NO